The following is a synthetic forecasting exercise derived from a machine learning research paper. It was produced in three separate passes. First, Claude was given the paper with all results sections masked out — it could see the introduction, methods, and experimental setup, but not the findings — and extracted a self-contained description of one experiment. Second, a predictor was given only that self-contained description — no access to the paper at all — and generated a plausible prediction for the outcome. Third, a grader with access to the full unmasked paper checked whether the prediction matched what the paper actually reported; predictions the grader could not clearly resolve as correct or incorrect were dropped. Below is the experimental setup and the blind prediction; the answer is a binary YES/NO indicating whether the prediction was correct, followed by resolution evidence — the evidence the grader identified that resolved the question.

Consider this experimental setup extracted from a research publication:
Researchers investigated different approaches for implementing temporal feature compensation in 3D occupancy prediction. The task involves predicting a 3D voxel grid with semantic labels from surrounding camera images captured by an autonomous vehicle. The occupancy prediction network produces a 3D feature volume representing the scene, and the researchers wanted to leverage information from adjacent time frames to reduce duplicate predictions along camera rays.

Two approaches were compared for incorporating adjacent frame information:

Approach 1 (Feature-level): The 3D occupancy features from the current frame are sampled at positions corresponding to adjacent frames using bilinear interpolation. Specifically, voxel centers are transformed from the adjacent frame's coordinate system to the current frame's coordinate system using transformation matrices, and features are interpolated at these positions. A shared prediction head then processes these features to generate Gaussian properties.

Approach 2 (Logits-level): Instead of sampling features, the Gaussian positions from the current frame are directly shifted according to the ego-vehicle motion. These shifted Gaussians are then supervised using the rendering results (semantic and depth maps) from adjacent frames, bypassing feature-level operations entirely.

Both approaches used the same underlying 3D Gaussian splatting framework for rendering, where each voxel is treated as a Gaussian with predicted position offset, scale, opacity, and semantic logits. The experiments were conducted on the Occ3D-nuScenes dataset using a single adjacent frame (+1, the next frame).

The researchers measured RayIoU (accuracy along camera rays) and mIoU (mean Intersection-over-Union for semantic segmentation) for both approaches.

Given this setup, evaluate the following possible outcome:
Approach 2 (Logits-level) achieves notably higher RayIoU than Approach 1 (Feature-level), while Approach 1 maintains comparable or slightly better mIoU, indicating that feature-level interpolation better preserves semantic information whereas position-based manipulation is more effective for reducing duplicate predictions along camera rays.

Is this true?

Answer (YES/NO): NO